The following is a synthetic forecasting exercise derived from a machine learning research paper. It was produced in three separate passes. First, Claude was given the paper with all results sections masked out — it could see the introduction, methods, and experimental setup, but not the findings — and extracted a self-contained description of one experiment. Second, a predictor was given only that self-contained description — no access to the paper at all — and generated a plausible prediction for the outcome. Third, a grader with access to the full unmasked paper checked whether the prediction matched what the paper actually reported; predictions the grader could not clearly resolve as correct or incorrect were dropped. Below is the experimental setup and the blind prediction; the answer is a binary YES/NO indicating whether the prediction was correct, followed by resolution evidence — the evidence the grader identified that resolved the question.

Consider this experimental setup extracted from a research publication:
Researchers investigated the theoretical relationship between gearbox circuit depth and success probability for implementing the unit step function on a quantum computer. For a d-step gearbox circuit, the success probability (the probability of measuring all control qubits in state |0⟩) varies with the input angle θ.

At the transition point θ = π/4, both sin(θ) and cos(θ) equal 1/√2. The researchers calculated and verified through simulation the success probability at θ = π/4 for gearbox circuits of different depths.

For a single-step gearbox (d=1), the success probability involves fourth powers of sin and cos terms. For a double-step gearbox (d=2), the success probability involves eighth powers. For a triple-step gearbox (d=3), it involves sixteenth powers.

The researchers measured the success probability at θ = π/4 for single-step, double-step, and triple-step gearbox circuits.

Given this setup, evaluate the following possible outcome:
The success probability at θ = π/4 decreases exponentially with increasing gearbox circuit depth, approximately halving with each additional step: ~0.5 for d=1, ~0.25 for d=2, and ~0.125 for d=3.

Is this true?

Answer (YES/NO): NO